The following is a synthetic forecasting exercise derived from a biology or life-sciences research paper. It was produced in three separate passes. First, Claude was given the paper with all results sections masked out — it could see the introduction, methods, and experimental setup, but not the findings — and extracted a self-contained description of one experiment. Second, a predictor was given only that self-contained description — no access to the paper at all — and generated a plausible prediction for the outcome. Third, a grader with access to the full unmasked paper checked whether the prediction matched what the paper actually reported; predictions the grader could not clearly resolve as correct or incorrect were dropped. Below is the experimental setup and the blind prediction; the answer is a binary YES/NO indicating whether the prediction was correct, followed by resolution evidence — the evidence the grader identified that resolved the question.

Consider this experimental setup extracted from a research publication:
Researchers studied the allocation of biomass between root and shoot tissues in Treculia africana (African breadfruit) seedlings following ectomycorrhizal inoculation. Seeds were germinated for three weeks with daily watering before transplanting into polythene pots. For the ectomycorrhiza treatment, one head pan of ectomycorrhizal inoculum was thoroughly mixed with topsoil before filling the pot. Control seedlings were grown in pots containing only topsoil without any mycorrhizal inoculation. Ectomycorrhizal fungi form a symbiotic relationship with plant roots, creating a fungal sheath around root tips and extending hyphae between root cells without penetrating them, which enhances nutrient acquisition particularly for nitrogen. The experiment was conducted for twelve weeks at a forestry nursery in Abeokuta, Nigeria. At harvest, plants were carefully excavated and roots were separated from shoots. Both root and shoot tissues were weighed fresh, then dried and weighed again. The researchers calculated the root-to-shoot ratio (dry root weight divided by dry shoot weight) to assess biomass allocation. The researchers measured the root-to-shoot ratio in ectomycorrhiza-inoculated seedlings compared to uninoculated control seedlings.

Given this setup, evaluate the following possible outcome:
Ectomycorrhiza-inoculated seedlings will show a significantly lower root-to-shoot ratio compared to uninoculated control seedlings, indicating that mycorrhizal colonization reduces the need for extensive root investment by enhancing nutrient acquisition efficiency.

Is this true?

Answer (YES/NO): NO